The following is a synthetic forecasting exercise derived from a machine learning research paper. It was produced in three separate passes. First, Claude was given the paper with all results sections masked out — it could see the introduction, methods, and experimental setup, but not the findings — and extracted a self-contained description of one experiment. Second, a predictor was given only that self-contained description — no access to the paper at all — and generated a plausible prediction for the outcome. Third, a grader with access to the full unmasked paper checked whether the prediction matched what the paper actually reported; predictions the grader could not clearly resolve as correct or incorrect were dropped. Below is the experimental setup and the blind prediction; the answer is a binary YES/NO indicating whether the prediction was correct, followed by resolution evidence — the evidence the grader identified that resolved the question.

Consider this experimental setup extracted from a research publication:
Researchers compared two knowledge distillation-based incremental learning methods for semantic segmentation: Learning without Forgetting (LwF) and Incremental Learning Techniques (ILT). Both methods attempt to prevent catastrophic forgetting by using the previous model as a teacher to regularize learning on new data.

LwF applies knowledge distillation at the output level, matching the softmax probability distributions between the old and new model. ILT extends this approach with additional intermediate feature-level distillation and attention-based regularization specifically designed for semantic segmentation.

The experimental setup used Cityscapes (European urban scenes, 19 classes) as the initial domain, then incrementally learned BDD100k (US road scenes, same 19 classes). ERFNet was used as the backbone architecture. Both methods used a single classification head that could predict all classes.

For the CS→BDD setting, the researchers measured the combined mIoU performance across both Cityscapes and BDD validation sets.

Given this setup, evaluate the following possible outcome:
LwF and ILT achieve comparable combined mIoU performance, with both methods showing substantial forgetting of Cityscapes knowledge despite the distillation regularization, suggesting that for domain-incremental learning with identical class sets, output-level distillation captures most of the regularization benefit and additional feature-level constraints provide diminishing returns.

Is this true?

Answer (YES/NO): NO